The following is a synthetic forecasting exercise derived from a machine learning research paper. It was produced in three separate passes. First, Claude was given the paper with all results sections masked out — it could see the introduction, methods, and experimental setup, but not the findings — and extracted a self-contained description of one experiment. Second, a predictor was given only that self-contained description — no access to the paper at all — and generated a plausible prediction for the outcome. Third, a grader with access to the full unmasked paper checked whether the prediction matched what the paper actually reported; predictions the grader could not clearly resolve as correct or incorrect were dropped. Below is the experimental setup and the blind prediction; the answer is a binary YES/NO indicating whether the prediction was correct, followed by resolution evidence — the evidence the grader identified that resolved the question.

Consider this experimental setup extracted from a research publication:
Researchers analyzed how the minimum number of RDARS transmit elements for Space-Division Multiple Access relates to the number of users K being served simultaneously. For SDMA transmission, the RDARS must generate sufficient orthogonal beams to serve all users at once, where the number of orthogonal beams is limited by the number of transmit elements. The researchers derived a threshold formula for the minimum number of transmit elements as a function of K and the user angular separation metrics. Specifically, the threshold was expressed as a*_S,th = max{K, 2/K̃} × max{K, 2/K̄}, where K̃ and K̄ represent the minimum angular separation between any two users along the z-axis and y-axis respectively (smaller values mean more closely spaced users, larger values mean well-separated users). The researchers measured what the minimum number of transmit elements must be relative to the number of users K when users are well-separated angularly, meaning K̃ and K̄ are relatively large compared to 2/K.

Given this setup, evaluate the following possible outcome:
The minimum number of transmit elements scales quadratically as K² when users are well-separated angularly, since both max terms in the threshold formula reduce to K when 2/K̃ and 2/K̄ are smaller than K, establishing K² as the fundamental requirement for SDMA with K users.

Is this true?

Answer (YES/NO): YES